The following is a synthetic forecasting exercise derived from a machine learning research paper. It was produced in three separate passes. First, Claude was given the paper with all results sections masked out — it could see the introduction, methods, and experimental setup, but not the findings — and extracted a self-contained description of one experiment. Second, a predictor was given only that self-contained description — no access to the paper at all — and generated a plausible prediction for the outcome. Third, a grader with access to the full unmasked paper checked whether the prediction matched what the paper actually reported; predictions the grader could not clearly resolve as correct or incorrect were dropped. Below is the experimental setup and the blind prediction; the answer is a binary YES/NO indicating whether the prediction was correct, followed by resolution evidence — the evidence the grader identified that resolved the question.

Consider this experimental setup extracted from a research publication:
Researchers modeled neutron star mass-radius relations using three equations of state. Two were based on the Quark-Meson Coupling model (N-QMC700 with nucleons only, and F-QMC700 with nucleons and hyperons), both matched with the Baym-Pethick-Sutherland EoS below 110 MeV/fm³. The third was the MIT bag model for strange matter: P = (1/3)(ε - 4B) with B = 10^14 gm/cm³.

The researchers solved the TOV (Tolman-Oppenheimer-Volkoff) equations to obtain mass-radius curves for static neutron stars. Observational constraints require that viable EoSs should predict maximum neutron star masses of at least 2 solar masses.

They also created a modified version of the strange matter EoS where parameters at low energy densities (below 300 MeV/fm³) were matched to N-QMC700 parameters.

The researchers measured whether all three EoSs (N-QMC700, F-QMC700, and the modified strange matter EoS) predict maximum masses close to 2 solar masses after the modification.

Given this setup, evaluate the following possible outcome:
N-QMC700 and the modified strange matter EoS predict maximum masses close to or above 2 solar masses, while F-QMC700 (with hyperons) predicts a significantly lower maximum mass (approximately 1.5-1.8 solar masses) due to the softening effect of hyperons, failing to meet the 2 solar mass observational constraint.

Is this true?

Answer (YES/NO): NO